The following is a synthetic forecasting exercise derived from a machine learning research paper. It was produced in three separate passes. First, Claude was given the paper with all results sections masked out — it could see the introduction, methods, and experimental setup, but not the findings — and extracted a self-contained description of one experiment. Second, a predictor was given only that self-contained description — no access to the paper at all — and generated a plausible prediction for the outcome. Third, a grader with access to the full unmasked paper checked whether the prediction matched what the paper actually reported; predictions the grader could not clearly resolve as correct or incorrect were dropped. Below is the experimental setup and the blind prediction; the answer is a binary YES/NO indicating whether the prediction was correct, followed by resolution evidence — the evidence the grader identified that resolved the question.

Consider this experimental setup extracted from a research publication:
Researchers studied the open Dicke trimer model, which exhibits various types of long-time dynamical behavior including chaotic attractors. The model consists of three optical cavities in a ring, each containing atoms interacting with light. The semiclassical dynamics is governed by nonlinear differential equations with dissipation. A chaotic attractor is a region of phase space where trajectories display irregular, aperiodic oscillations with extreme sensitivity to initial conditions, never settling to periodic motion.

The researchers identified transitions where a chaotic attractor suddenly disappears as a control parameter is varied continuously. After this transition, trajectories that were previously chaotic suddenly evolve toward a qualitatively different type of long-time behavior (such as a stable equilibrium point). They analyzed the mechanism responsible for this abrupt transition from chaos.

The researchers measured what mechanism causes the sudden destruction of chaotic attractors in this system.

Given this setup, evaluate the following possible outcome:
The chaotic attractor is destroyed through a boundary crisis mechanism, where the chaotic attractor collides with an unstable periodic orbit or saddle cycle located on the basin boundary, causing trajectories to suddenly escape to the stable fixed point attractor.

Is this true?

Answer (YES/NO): NO